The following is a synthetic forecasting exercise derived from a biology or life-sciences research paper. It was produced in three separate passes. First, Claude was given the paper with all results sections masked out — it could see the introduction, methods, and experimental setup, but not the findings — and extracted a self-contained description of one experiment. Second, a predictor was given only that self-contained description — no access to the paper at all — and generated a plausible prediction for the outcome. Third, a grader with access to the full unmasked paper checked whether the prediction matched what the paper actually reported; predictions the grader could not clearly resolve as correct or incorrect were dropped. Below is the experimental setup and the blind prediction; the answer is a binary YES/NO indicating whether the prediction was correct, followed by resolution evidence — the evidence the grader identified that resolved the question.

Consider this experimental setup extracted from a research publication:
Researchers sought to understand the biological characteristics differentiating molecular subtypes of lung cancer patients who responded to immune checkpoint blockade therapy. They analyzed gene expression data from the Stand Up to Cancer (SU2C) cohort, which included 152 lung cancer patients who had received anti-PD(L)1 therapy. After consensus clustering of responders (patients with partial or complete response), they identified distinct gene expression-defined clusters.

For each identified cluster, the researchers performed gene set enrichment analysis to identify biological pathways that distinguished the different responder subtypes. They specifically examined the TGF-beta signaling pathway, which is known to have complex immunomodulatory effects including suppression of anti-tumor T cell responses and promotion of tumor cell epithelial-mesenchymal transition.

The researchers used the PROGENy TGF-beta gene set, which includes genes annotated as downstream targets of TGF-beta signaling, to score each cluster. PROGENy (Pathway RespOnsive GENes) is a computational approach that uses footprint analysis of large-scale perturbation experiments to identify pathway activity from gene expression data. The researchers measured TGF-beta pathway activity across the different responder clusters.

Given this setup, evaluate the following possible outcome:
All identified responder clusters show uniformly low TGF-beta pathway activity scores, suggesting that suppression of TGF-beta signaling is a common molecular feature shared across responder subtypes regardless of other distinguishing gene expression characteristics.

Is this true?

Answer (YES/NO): NO